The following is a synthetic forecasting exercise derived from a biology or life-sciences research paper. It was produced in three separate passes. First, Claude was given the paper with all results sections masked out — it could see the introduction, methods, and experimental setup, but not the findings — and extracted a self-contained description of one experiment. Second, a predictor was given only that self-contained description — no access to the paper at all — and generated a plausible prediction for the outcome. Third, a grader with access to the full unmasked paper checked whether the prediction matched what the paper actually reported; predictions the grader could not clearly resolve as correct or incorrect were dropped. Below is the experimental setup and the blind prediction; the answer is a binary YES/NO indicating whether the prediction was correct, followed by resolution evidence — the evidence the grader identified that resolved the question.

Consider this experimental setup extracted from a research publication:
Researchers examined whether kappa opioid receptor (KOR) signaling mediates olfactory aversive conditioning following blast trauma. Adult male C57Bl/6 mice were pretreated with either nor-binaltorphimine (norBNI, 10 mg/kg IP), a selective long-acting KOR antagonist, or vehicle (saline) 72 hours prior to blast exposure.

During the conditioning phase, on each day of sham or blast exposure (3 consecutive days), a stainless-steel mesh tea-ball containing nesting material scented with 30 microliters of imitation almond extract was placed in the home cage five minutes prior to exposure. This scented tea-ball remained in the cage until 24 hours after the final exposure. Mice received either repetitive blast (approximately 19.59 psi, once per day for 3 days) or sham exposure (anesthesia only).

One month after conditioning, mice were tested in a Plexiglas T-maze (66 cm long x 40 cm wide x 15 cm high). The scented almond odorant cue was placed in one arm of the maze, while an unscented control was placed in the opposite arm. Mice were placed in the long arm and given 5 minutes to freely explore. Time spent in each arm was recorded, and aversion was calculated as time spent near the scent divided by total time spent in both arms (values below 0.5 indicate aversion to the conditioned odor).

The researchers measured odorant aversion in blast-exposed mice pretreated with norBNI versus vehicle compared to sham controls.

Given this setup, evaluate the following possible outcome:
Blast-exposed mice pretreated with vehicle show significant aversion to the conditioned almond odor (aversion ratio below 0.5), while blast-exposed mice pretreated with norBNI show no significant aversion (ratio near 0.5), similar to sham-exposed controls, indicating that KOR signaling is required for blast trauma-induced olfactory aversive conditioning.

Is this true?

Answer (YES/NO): YES